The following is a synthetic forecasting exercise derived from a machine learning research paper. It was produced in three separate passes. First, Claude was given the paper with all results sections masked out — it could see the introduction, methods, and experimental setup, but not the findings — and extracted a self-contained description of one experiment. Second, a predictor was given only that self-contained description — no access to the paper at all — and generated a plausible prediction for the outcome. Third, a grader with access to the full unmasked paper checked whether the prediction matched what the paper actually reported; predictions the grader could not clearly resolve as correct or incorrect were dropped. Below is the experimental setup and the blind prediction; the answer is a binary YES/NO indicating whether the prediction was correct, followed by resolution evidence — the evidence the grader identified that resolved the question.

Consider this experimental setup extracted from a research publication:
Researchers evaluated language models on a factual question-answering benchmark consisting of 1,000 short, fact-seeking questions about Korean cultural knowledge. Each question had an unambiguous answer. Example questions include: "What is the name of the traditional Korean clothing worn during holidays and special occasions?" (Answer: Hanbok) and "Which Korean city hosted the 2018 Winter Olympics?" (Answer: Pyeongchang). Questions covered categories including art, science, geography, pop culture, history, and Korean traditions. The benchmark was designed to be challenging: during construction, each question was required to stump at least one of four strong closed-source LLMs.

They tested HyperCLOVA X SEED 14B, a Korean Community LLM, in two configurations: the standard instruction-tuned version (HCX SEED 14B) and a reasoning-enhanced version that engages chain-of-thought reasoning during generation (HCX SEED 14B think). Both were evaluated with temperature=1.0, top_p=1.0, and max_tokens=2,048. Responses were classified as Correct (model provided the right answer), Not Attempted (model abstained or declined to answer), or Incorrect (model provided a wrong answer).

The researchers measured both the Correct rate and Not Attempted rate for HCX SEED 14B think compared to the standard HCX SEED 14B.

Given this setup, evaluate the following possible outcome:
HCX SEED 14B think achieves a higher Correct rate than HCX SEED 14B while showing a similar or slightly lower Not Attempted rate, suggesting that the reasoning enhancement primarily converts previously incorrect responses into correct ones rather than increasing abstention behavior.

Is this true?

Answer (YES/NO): NO